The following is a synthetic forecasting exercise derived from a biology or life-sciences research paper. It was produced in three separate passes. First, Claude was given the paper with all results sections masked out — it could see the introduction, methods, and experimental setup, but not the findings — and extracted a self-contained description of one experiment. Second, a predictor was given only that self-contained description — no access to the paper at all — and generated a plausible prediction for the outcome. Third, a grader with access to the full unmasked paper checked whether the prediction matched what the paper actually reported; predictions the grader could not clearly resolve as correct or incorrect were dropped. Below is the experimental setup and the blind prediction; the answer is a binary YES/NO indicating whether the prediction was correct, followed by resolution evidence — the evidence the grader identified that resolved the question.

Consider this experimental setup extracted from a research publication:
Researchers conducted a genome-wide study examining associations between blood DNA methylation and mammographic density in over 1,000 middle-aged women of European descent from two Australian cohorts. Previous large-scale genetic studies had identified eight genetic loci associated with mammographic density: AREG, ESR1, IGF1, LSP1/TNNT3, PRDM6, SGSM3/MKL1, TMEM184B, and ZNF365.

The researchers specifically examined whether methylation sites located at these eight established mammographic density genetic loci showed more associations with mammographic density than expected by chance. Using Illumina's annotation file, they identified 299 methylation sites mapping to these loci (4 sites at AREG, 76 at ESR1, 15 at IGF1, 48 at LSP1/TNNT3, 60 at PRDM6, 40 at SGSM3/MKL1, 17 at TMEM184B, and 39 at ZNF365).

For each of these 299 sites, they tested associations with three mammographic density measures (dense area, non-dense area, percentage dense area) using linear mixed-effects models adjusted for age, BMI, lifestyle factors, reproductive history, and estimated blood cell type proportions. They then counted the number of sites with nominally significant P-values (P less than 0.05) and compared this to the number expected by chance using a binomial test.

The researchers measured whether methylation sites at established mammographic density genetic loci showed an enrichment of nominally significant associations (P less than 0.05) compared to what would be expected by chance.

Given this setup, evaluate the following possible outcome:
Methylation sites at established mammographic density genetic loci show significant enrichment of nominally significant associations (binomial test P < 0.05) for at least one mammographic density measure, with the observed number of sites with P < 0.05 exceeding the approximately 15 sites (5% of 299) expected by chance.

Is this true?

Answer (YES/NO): NO